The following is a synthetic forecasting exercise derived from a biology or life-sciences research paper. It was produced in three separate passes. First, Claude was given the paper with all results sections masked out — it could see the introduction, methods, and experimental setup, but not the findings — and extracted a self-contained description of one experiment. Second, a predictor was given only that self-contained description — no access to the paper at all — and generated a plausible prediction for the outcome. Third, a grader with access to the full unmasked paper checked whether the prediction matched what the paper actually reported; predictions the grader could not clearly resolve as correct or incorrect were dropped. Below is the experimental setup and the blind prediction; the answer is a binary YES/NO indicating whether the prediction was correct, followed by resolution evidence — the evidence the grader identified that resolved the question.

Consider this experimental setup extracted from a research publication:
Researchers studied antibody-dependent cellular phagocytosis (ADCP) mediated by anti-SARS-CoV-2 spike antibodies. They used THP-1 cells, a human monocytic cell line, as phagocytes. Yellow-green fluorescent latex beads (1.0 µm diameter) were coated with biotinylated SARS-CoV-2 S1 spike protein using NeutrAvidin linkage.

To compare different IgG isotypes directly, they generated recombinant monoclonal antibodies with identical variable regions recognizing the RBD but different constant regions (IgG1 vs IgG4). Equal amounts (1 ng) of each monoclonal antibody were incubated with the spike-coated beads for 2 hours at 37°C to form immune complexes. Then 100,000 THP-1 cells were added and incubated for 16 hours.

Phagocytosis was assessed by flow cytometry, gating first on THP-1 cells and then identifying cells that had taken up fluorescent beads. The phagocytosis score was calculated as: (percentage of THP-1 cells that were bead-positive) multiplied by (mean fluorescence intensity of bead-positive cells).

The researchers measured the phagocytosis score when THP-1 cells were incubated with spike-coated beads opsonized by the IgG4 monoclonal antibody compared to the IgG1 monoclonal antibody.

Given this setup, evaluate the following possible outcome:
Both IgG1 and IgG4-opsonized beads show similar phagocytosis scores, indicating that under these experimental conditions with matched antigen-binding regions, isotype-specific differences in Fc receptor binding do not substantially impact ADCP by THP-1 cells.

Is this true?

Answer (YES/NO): NO